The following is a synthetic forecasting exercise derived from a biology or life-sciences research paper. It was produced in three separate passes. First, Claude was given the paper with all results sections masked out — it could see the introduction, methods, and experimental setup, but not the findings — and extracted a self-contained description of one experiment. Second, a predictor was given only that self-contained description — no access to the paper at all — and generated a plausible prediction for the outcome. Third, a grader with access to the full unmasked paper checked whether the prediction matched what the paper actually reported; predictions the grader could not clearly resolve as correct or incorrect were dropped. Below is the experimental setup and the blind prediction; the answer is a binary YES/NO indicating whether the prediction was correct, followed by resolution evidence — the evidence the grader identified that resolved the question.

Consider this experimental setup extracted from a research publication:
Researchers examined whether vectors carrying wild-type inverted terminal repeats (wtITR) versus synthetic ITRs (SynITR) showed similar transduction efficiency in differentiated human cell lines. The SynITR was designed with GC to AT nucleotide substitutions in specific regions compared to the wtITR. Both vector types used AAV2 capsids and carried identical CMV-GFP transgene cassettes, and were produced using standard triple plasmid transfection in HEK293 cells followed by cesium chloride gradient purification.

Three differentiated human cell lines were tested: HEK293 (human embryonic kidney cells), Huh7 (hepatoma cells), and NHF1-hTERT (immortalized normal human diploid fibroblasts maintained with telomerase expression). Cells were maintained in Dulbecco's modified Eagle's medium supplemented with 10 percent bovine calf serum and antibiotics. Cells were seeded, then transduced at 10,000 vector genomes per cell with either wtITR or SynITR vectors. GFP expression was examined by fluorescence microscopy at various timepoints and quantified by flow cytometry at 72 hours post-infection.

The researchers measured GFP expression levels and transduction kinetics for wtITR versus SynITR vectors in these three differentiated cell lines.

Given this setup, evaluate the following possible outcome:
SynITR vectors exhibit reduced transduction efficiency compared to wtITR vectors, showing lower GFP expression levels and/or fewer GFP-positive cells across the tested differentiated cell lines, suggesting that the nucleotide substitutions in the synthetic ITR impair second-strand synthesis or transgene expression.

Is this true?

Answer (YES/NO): NO